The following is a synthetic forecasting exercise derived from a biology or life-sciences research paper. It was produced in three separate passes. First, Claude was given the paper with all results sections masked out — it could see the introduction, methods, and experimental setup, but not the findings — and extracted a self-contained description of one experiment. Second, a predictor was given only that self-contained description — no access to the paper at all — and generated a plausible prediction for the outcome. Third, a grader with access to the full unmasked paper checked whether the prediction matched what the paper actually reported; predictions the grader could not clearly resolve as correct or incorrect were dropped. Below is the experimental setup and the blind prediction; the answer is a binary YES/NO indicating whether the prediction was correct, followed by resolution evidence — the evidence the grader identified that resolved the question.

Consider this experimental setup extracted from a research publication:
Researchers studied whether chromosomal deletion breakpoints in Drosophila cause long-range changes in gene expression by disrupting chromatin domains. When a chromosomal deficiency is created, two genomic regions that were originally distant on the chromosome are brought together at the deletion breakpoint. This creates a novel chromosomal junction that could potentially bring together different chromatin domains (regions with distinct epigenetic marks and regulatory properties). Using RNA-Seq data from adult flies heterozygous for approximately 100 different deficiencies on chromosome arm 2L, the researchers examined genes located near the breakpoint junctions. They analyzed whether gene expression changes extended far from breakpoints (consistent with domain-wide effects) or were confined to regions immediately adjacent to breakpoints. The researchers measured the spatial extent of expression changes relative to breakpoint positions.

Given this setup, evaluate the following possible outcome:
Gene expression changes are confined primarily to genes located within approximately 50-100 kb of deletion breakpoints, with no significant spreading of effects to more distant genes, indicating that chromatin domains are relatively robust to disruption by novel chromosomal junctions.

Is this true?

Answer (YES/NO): NO